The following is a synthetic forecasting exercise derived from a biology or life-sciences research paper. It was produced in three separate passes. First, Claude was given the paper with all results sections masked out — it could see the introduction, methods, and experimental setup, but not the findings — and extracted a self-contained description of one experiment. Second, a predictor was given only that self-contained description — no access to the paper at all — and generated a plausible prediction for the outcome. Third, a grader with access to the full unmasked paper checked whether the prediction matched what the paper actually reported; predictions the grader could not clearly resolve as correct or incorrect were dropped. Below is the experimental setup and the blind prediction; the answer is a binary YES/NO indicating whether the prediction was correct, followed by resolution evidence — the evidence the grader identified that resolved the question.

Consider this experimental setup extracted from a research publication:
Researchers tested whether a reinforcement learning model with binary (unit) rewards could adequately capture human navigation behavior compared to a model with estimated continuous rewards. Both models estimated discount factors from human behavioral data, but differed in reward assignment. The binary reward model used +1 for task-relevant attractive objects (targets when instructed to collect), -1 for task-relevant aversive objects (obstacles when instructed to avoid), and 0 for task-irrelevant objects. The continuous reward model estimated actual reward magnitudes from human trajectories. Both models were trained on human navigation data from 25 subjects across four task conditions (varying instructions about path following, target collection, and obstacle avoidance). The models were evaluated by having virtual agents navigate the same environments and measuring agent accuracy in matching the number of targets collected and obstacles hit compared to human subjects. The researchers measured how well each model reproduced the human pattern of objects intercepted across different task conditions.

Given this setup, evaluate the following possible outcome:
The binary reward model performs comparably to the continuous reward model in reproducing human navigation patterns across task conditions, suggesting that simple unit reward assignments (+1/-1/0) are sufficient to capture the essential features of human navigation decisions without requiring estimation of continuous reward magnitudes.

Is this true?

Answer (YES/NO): NO